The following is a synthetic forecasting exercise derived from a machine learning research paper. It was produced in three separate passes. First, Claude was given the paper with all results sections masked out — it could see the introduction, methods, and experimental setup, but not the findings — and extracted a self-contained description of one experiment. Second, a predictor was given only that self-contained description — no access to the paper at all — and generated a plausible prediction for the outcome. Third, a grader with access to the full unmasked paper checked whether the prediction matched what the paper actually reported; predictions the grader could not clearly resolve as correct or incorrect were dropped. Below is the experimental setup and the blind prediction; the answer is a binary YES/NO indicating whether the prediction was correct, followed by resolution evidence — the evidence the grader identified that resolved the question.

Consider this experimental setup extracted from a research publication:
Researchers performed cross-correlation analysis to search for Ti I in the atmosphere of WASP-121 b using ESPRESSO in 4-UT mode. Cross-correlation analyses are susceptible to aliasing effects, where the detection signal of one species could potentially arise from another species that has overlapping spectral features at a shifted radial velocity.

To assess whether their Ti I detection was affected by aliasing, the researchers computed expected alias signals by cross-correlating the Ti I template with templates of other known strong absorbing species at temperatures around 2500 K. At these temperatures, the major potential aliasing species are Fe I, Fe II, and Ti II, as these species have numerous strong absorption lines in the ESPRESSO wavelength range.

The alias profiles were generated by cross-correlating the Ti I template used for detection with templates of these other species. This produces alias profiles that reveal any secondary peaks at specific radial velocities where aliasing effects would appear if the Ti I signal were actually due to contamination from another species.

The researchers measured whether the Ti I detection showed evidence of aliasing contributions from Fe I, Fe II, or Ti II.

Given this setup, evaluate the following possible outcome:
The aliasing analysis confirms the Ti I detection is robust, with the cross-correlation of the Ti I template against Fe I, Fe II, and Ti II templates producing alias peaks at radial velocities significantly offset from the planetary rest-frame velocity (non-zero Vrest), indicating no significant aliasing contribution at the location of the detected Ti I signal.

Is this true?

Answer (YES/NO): YES